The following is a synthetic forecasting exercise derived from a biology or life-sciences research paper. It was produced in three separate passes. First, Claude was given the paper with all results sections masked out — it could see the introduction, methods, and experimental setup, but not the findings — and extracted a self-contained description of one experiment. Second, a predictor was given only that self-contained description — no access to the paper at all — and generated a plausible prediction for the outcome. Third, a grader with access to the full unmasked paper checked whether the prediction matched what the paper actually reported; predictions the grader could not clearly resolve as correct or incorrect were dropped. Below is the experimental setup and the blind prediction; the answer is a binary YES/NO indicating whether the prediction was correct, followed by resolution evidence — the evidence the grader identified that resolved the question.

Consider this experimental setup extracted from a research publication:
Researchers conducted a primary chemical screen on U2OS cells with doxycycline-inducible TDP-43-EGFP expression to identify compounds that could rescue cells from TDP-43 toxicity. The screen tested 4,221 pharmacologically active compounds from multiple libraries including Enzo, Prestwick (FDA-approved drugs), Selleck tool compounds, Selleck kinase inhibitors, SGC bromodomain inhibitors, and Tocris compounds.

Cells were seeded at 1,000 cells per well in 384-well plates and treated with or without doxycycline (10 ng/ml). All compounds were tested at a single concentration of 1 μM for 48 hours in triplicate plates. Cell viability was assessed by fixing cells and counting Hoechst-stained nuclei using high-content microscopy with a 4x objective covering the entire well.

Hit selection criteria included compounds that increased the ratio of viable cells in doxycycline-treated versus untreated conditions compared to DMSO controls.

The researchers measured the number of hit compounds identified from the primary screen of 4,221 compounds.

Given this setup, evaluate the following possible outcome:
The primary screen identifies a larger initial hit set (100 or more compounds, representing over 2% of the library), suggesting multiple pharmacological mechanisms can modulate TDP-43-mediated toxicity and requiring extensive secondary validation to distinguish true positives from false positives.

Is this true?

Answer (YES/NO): NO